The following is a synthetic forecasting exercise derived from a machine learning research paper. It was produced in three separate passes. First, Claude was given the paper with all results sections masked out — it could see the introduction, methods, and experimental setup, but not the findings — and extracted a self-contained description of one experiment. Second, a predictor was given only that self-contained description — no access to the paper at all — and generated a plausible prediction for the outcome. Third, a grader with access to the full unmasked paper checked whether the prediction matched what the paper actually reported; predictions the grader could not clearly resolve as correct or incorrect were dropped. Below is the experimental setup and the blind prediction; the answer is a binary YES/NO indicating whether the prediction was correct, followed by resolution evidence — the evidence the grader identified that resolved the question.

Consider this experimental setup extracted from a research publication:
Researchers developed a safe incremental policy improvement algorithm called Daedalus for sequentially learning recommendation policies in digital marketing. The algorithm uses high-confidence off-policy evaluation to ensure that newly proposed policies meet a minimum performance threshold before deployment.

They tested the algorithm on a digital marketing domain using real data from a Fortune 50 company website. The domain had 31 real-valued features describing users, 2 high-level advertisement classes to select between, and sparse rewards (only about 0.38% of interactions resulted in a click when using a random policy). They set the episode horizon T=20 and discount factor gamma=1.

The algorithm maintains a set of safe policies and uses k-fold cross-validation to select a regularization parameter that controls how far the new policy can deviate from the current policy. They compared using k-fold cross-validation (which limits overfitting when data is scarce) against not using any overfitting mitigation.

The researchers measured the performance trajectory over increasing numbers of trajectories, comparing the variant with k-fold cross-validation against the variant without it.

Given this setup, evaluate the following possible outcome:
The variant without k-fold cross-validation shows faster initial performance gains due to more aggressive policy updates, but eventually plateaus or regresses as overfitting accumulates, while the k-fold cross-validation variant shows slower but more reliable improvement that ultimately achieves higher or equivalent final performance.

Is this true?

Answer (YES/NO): NO